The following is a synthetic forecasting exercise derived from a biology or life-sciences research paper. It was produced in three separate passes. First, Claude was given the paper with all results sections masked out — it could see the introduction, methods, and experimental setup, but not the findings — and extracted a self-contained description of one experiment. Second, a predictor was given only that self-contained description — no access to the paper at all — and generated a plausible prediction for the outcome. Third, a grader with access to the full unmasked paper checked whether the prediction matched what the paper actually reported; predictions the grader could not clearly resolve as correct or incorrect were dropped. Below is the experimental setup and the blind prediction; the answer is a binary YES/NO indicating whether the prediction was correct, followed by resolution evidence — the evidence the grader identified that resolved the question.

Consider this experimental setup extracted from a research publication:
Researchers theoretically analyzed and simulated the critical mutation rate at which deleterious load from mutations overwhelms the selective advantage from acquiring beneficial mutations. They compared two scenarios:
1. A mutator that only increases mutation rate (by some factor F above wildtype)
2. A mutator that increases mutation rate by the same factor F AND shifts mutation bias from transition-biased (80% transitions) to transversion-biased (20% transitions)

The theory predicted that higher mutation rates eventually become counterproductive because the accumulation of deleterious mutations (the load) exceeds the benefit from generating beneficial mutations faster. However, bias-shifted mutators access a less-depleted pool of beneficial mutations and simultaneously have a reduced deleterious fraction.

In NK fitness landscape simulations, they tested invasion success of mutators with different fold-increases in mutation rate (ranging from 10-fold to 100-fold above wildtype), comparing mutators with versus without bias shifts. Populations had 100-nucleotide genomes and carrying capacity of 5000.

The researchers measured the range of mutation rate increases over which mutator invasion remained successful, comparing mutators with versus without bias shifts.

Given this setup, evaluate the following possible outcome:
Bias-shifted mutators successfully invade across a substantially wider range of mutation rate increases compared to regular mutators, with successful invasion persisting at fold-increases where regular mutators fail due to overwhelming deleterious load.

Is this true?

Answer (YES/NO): YES